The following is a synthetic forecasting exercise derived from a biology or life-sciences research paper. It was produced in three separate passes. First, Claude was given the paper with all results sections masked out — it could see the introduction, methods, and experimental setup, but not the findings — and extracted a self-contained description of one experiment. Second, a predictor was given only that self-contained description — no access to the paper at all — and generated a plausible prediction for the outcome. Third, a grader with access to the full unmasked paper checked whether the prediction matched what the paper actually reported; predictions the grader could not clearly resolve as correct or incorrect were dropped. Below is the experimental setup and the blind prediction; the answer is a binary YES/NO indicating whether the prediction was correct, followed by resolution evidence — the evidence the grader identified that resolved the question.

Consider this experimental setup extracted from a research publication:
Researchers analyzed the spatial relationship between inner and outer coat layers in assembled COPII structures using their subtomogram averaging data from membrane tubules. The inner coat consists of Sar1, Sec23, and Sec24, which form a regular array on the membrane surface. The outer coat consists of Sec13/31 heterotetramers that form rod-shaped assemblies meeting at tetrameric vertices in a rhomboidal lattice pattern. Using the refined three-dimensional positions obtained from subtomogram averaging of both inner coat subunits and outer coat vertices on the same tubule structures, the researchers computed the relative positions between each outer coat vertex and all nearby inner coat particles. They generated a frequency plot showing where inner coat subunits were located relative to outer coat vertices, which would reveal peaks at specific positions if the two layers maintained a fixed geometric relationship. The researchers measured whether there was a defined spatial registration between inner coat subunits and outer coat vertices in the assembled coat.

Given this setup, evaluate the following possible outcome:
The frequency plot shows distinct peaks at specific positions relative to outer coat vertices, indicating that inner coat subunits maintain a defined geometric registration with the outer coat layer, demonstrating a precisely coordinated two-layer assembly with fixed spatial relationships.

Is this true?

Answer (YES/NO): NO